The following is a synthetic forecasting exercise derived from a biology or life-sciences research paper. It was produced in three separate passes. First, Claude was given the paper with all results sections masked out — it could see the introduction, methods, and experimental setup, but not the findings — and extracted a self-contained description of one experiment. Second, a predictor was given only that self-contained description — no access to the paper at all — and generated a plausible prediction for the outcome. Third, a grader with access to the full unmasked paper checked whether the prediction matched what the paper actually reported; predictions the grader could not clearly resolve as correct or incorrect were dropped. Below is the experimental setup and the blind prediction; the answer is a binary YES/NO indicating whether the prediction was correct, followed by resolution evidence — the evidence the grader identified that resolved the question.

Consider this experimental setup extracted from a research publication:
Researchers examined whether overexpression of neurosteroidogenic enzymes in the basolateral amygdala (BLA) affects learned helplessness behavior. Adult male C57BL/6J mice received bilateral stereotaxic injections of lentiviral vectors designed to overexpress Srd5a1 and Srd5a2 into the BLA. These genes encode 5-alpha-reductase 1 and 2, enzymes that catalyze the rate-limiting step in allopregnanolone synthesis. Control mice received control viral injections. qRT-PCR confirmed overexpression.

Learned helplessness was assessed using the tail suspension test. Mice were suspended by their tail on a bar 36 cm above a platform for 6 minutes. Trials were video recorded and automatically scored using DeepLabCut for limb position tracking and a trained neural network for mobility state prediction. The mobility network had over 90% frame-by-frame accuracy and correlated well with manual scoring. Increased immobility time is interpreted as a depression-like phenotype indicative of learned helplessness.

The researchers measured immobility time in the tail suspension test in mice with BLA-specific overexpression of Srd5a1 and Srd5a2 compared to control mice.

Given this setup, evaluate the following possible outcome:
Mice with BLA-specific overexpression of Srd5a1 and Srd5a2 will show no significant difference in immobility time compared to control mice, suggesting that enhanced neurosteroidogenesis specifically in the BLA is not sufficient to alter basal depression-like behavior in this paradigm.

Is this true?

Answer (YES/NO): NO